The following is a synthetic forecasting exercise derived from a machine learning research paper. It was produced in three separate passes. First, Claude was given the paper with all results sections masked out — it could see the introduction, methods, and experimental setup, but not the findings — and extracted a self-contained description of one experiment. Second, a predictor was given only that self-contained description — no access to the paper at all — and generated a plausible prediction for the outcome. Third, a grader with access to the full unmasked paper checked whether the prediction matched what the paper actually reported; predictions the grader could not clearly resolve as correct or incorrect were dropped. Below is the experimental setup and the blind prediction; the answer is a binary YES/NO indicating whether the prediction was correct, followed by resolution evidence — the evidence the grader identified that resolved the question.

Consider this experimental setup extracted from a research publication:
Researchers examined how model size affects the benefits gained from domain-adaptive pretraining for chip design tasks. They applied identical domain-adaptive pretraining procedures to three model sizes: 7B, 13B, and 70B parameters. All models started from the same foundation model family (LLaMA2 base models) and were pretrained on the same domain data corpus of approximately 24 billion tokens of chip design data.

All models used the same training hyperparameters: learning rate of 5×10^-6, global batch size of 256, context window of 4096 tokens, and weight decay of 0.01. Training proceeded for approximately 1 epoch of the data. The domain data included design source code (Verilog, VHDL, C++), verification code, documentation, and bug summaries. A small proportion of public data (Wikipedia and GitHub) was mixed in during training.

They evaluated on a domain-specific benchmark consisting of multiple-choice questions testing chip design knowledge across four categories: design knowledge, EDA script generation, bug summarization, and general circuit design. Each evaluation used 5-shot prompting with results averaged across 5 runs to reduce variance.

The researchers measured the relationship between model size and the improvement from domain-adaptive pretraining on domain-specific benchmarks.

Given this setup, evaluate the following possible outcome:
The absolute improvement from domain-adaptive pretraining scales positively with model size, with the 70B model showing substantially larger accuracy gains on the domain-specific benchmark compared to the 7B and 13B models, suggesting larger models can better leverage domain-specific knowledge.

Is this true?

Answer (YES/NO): NO